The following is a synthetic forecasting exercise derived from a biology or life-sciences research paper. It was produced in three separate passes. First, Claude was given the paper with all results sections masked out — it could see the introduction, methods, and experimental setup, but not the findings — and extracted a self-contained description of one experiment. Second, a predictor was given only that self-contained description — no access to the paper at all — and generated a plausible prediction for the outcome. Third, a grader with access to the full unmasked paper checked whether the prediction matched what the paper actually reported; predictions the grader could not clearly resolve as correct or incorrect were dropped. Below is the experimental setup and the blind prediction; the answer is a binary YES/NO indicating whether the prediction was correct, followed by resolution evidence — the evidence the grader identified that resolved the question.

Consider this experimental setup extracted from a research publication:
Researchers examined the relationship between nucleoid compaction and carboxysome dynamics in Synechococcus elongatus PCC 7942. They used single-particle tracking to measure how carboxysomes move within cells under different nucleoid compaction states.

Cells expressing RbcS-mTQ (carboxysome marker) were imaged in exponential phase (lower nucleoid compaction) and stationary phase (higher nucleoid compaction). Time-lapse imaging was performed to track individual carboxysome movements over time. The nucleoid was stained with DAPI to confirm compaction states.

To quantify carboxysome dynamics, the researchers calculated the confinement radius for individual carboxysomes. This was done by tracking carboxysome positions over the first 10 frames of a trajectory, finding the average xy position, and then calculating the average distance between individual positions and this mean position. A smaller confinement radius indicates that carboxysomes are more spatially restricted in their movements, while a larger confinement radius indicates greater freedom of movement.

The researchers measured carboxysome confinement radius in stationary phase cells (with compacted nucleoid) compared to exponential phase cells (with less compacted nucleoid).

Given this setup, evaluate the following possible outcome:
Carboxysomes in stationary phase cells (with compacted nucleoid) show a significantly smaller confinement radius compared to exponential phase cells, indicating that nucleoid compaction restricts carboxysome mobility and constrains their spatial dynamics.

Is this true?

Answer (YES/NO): YES